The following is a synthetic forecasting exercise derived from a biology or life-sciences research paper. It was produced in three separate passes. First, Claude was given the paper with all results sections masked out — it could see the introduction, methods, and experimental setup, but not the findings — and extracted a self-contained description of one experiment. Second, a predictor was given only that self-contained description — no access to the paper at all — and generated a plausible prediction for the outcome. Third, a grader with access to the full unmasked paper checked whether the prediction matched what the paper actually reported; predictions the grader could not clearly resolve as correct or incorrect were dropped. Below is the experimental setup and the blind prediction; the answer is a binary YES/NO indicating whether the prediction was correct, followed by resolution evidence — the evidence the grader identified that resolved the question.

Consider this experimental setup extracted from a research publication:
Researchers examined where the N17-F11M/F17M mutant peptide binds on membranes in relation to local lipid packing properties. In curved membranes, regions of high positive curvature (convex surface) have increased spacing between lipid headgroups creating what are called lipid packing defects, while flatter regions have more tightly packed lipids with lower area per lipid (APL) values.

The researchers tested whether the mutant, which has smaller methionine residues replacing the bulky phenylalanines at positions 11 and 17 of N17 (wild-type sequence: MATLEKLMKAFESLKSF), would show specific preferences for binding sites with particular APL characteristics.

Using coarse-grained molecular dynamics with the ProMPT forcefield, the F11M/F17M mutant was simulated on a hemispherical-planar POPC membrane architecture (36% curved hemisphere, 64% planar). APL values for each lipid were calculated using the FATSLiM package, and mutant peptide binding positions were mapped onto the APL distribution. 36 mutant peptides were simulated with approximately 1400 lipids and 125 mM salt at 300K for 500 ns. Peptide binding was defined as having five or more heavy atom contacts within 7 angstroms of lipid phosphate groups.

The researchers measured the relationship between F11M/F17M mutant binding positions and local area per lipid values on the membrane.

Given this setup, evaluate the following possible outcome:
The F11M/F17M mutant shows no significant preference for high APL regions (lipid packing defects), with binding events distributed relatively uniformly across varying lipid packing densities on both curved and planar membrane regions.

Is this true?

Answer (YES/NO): YES